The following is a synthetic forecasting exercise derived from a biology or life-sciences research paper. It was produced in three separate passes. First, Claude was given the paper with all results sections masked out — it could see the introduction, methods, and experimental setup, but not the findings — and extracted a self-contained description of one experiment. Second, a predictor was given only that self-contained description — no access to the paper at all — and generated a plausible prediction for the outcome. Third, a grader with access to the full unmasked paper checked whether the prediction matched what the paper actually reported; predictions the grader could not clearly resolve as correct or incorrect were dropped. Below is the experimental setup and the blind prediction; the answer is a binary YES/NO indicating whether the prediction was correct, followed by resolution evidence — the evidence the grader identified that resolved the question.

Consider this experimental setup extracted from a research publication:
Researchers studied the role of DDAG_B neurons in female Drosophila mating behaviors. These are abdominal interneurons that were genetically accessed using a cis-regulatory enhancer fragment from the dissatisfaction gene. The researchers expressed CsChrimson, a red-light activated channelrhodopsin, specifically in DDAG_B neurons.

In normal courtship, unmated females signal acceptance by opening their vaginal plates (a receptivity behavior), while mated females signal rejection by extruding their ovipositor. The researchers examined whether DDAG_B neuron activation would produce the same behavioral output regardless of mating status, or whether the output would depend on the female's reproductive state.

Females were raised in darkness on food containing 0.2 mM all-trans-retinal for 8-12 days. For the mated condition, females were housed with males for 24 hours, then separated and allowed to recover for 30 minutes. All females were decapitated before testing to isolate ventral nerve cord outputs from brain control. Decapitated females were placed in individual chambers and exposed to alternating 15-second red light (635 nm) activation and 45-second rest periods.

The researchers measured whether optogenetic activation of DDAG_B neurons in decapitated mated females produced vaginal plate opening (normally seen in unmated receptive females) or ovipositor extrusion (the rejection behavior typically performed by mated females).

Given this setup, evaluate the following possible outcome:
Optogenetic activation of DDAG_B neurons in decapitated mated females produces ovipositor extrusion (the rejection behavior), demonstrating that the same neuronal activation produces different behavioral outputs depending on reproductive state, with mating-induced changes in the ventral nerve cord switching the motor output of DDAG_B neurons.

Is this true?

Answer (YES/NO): NO